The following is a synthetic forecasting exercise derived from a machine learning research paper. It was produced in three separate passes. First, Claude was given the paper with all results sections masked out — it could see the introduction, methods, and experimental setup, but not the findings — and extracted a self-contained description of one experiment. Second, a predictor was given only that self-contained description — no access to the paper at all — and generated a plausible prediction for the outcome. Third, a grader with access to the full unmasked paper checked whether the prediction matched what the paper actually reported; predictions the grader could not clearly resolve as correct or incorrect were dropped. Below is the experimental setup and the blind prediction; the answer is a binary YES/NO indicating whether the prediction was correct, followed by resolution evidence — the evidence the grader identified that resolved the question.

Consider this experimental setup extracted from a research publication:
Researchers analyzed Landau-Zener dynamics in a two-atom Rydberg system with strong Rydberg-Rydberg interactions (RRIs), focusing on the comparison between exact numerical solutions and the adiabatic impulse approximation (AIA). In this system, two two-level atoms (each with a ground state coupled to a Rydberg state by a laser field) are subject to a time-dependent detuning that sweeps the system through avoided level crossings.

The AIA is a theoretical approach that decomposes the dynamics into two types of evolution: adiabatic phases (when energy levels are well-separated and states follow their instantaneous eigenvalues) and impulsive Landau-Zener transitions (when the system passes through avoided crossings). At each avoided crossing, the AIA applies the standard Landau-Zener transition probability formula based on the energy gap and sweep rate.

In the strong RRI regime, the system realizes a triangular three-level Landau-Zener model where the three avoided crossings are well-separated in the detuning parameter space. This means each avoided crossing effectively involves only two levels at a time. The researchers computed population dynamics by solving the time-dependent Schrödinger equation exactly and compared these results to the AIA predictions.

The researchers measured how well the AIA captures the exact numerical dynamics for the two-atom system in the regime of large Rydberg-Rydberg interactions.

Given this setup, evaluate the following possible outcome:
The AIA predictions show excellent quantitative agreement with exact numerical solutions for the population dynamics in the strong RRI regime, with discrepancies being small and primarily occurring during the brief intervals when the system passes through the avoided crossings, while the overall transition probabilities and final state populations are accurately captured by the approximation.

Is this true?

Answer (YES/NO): YES